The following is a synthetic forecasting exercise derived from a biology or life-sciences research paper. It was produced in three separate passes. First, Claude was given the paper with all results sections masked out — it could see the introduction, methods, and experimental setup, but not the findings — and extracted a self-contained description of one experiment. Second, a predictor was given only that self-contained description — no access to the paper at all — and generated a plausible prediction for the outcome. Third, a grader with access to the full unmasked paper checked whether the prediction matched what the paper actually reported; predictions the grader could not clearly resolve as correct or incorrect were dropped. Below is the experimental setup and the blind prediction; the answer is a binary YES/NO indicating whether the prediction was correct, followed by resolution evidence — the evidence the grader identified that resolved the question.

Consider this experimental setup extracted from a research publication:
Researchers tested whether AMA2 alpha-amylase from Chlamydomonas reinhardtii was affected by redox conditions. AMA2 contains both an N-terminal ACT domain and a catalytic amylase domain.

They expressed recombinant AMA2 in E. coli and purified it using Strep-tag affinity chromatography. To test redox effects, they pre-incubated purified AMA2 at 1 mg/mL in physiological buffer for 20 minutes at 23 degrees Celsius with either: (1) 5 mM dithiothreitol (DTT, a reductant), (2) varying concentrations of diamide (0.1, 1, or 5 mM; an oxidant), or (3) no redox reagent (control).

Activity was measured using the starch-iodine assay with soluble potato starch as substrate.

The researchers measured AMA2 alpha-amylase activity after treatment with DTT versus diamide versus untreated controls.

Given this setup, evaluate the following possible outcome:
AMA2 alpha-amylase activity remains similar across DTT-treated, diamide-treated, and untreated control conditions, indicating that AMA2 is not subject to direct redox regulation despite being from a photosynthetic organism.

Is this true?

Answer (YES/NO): NO